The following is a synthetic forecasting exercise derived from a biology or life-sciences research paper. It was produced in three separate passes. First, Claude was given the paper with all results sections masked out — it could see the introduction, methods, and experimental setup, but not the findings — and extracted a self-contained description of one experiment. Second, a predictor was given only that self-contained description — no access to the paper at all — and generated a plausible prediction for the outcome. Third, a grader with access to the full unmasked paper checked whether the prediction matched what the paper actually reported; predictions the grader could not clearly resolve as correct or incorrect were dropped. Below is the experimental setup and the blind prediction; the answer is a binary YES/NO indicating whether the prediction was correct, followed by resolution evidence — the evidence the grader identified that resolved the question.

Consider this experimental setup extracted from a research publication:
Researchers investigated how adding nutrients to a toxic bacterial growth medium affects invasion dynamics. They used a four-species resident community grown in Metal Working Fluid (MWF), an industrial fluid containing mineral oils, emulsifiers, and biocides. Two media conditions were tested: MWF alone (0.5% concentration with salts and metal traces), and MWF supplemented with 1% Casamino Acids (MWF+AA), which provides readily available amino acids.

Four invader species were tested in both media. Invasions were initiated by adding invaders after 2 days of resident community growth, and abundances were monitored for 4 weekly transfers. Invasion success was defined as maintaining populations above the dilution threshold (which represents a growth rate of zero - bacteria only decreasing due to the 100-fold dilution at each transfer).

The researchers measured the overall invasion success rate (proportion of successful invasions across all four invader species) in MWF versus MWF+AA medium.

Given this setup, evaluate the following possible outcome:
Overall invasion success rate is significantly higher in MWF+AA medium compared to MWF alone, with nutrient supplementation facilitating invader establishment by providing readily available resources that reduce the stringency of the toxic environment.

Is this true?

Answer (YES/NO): NO